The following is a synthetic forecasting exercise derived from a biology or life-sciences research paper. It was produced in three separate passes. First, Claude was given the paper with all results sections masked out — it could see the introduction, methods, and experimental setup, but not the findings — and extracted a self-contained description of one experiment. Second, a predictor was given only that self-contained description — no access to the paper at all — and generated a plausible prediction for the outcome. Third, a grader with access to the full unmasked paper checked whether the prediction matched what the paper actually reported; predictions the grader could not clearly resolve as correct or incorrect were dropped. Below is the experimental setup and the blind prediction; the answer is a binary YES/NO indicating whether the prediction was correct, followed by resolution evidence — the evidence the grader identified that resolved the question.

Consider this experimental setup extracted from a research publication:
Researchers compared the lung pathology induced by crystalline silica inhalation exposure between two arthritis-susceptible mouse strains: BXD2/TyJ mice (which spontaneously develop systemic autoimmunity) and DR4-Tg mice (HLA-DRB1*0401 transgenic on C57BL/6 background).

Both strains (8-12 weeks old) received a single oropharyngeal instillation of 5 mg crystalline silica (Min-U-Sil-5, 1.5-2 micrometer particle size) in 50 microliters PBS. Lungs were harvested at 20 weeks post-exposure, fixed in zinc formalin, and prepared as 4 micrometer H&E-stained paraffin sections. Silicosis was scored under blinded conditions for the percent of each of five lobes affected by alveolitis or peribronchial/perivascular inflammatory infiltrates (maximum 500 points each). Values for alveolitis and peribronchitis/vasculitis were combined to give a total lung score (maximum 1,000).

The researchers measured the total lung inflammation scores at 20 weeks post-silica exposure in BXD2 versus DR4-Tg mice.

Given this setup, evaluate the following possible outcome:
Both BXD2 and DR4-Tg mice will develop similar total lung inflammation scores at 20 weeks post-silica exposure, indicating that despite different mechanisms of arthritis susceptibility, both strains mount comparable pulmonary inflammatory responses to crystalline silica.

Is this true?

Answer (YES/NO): NO